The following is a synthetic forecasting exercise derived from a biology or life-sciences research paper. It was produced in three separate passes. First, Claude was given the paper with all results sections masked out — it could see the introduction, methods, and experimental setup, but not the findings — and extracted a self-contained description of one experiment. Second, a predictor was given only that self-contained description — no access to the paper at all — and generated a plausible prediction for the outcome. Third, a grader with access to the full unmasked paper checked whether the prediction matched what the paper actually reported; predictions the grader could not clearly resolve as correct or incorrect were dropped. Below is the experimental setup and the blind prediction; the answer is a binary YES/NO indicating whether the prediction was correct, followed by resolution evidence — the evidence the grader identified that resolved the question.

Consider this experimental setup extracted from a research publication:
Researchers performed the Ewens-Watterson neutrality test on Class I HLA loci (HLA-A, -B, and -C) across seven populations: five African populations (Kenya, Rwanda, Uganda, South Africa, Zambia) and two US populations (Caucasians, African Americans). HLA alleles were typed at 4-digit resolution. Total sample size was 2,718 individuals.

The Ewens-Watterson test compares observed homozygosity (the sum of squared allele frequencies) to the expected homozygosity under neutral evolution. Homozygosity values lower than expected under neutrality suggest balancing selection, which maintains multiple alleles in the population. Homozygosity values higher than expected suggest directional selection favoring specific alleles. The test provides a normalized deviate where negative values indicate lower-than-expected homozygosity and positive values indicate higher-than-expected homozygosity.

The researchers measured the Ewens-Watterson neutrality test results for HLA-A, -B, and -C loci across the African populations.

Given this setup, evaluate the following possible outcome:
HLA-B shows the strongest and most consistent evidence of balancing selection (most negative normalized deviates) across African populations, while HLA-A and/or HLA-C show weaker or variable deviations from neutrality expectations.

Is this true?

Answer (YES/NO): NO